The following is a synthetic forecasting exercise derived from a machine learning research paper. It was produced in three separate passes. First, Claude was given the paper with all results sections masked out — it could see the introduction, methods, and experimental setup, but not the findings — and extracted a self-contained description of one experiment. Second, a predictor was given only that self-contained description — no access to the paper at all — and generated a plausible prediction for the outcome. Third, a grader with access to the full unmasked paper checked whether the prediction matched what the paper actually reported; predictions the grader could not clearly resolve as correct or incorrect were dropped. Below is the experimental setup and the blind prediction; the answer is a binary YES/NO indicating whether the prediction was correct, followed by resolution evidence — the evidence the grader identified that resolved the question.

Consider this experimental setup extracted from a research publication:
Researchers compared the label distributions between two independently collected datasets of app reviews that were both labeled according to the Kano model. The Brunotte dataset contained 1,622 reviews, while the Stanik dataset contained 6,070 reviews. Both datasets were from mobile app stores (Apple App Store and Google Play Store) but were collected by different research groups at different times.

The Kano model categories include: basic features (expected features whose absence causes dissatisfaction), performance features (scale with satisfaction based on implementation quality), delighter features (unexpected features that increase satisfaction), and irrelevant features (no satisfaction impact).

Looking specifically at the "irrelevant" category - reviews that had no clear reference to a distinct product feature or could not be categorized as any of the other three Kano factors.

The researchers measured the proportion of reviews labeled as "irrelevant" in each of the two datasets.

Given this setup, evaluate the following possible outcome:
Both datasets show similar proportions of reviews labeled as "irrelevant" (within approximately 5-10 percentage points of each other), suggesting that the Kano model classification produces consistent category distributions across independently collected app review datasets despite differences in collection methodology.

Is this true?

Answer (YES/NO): NO